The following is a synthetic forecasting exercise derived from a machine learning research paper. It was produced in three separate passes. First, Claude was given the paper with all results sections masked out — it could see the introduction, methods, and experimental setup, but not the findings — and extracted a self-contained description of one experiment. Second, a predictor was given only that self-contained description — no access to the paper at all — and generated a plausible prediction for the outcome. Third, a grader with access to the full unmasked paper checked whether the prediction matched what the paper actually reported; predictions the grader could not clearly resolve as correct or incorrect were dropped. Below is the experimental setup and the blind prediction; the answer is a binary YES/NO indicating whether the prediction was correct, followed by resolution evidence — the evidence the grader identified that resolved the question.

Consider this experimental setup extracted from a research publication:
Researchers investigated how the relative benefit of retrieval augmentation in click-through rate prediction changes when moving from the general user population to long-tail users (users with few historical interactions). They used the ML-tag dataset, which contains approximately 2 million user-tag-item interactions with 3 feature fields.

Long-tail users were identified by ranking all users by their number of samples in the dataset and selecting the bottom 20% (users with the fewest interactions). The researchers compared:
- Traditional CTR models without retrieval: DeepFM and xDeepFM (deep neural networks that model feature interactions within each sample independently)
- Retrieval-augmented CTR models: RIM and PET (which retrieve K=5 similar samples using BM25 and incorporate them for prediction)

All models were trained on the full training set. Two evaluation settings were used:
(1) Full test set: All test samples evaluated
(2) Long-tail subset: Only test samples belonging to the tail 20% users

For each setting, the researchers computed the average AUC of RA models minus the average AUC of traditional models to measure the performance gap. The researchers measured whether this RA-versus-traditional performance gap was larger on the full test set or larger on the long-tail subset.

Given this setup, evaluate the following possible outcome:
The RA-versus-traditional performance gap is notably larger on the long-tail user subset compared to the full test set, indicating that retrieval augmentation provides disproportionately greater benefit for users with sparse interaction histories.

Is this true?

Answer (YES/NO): YES